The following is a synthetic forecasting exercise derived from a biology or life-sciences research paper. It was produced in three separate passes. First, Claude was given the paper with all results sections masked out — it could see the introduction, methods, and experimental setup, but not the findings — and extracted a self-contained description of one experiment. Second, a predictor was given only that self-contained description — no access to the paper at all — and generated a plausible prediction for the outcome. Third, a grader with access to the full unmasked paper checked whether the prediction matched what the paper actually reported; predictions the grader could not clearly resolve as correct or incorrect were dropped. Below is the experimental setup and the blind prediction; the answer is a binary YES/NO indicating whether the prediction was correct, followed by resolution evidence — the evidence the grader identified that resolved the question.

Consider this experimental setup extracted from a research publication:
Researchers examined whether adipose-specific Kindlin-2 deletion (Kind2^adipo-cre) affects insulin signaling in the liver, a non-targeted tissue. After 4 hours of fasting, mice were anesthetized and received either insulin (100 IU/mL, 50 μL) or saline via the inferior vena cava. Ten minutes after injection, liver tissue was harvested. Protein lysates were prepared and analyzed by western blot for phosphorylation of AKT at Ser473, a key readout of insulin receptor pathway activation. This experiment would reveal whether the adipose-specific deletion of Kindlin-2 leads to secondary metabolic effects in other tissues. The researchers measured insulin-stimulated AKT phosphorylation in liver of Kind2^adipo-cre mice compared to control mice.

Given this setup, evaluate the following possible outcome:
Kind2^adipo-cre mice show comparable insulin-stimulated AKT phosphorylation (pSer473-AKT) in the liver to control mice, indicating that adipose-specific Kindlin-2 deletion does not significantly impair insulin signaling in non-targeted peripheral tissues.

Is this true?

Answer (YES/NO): NO